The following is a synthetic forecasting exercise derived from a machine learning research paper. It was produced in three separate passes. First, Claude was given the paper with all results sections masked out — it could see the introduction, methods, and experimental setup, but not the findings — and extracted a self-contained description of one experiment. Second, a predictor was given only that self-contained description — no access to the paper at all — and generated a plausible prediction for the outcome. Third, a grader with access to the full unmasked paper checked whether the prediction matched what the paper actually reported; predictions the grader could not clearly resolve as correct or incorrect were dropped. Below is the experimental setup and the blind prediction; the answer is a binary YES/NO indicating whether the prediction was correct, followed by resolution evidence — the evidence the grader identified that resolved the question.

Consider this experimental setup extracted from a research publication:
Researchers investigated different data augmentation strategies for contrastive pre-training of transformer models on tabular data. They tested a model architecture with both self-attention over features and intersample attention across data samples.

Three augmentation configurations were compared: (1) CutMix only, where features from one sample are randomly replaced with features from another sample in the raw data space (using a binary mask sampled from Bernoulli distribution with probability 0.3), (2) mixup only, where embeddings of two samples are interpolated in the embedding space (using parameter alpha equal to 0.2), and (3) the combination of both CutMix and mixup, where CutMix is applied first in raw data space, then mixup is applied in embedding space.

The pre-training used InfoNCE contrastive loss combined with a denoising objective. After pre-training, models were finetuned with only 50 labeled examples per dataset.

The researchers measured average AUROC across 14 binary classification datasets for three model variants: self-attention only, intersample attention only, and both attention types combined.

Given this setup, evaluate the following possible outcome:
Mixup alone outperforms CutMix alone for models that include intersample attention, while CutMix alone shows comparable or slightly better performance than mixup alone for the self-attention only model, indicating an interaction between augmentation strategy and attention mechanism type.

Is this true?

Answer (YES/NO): NO